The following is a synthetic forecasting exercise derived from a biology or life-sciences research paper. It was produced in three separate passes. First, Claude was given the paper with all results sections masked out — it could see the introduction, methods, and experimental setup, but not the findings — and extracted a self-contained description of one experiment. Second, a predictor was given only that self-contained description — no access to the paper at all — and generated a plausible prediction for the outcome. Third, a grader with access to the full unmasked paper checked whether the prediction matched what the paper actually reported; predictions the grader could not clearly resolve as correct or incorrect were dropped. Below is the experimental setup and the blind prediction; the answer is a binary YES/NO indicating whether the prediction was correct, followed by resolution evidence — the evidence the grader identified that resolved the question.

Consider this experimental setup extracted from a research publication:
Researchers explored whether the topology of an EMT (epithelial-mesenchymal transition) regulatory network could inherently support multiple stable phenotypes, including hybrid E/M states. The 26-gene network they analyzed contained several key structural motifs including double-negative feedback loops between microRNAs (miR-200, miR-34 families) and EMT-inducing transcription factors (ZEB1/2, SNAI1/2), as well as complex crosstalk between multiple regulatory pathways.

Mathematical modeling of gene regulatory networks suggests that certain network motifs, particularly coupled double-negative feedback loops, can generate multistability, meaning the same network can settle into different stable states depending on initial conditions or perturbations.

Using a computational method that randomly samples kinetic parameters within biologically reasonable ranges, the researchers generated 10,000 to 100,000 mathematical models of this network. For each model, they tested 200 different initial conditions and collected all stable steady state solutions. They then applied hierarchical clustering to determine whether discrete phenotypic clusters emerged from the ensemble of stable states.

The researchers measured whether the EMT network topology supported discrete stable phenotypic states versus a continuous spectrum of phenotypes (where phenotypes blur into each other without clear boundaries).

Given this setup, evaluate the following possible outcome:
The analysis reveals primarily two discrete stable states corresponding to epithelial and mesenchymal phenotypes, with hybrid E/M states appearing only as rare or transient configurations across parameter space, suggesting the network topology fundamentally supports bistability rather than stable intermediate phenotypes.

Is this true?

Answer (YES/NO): NO